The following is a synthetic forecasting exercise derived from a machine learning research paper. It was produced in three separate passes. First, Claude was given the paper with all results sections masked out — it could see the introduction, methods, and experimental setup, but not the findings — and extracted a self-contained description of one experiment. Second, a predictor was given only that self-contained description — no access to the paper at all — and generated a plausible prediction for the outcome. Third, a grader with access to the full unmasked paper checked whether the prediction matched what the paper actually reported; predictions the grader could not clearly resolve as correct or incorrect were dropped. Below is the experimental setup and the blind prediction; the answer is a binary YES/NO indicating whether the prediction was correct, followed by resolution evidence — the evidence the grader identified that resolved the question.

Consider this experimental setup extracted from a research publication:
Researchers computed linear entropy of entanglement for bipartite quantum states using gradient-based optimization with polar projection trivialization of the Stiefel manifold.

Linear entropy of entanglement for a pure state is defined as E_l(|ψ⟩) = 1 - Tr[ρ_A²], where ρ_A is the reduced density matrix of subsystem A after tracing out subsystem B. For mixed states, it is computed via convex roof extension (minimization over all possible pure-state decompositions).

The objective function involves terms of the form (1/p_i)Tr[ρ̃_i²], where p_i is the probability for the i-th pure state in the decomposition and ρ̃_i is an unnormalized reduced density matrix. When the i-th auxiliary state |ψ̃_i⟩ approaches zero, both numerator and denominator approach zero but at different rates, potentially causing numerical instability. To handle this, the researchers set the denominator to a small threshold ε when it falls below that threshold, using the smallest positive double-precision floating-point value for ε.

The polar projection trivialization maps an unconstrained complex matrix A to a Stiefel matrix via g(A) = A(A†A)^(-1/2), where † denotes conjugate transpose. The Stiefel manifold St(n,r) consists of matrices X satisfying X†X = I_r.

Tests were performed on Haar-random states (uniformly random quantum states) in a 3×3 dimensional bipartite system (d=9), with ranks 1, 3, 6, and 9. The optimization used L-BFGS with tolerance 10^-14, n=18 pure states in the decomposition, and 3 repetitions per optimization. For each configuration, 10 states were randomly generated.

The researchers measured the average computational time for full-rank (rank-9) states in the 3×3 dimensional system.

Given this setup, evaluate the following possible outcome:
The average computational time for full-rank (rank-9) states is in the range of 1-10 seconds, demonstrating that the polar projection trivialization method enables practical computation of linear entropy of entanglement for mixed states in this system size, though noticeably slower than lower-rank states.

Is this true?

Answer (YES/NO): YES